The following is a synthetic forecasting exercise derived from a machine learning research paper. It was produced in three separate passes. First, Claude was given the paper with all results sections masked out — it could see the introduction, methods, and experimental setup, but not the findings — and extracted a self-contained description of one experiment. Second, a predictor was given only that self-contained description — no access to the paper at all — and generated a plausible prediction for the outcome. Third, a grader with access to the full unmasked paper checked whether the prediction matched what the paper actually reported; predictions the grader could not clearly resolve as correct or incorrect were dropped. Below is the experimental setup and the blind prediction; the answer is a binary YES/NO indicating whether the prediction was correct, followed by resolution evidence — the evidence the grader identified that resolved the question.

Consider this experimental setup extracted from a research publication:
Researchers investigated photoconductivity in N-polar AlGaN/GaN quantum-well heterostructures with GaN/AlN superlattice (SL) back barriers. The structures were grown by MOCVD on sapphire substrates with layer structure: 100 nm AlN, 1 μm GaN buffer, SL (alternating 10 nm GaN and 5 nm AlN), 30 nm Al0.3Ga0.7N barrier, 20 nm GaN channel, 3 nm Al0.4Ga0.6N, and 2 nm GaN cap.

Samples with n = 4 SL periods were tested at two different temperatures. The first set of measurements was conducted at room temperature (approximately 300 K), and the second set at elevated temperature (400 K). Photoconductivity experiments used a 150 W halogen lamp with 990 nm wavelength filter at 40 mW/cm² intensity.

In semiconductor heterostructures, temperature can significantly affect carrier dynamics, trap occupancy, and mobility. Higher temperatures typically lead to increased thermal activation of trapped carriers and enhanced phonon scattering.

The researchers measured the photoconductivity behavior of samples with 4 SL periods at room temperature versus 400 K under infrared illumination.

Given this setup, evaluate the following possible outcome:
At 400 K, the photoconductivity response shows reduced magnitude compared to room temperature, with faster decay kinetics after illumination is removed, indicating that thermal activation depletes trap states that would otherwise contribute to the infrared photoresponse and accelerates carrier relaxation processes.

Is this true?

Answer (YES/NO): NO